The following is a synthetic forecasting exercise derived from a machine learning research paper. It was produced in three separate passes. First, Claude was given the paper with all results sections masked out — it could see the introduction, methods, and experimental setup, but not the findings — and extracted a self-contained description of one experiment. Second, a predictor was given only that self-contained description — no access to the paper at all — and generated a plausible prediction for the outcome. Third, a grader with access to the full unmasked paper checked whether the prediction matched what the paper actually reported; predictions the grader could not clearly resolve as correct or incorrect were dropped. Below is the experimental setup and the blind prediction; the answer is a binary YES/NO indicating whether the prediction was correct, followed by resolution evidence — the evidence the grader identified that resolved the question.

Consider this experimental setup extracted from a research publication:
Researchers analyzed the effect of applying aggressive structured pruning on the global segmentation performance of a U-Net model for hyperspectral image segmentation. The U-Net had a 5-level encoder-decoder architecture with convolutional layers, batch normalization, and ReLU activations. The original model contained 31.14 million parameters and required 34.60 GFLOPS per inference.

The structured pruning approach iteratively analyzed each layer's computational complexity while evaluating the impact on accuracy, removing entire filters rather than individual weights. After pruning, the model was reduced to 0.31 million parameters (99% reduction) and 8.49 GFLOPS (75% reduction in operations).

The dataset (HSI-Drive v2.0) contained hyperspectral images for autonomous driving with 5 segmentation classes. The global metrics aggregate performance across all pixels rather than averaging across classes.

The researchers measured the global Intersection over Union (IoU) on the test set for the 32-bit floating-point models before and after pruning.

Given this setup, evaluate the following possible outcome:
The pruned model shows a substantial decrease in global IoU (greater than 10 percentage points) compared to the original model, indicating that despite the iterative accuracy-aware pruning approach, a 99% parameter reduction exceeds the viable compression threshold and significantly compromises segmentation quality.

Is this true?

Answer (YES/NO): NO